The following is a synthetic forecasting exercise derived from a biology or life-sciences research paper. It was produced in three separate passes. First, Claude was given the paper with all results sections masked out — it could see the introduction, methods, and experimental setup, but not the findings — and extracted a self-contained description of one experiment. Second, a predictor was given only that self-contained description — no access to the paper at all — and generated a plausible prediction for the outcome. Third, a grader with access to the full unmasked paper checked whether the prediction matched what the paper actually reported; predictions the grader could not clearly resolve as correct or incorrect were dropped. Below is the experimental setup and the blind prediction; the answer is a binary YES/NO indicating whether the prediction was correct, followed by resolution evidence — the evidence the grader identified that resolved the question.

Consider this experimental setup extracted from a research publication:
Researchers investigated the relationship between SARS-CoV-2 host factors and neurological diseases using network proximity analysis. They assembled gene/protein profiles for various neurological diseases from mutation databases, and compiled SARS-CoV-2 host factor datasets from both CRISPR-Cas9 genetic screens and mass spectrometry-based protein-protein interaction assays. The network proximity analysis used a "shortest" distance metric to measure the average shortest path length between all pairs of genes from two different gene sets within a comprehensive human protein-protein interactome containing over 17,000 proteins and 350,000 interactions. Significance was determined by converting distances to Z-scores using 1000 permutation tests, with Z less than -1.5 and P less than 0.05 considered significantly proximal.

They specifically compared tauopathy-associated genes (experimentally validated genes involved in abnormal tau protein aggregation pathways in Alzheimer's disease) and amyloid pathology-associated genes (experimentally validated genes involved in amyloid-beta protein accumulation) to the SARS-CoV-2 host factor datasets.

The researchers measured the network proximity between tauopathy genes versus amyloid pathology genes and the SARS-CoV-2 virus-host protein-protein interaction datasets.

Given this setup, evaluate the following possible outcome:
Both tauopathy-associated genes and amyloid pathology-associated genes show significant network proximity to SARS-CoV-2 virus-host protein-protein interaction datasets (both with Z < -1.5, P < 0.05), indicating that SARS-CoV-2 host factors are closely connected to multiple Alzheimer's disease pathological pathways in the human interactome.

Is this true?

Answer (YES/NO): NO